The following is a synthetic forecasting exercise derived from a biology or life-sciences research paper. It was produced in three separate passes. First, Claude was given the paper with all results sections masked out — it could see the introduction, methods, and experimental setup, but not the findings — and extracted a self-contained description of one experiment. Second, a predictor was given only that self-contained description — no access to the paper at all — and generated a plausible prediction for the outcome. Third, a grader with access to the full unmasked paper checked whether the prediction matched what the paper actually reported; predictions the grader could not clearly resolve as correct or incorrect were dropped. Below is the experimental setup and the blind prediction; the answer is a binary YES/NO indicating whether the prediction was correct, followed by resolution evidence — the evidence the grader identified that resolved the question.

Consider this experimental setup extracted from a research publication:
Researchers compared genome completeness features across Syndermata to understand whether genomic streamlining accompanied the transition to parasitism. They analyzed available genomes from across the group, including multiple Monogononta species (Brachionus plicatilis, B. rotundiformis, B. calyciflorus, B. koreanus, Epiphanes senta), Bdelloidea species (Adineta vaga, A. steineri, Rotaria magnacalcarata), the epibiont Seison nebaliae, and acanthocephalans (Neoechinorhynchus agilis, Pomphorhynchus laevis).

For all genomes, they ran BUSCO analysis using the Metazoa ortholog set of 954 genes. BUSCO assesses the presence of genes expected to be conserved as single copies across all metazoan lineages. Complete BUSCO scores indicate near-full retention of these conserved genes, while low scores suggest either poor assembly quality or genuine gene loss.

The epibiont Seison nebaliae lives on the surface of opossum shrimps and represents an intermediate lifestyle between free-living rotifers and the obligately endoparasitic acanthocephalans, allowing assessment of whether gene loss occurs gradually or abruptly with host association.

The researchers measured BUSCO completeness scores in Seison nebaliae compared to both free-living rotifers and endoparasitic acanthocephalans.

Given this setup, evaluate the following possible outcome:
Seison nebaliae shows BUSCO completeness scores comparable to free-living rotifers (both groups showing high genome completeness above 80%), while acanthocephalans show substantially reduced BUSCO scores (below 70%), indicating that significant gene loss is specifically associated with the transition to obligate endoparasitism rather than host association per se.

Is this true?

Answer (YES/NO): NO